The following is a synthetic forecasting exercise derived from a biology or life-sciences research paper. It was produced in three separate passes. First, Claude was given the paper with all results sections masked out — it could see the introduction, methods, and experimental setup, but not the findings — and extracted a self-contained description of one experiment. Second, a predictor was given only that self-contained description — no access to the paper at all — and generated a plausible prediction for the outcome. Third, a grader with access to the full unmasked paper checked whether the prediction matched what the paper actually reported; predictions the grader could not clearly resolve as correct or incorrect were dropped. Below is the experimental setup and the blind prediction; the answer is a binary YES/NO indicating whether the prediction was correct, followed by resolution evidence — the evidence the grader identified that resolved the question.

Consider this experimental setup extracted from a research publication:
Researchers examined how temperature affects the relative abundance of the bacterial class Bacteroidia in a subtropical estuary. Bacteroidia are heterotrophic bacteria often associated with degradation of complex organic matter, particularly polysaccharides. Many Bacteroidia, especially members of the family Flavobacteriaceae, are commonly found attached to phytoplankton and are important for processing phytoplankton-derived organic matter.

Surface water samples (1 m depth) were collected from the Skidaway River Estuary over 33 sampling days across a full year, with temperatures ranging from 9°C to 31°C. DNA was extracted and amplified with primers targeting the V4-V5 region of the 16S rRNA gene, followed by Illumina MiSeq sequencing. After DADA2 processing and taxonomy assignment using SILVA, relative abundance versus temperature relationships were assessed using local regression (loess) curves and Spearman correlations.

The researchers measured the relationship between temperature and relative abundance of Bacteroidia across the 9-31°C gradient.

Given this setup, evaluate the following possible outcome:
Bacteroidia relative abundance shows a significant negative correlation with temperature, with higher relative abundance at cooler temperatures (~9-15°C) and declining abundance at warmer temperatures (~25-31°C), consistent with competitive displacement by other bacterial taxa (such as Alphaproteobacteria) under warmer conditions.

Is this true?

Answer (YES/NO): NO